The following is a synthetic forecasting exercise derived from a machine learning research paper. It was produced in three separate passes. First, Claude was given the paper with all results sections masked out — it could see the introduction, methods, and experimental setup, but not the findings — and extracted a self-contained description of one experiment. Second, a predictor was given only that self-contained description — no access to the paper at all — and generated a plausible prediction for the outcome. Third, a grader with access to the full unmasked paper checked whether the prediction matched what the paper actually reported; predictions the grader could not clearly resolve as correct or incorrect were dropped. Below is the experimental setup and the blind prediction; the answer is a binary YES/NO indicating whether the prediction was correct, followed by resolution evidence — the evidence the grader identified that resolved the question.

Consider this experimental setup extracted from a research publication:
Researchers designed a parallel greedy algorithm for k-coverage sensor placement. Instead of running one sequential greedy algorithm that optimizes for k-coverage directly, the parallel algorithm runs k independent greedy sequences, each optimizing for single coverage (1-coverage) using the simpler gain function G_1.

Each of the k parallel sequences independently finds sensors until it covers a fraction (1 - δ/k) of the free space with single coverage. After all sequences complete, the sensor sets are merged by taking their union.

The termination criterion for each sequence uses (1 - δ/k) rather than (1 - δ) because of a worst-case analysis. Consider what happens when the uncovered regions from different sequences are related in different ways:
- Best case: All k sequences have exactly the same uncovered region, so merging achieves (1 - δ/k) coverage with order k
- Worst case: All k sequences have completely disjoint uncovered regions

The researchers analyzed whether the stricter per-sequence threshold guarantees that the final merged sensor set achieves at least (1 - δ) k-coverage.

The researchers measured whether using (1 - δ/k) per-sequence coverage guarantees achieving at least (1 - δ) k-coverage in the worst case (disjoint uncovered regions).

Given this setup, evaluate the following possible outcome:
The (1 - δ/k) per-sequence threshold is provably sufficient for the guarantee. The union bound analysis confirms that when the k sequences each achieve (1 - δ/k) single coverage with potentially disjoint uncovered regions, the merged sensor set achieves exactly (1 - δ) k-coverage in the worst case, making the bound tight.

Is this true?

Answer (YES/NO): NO